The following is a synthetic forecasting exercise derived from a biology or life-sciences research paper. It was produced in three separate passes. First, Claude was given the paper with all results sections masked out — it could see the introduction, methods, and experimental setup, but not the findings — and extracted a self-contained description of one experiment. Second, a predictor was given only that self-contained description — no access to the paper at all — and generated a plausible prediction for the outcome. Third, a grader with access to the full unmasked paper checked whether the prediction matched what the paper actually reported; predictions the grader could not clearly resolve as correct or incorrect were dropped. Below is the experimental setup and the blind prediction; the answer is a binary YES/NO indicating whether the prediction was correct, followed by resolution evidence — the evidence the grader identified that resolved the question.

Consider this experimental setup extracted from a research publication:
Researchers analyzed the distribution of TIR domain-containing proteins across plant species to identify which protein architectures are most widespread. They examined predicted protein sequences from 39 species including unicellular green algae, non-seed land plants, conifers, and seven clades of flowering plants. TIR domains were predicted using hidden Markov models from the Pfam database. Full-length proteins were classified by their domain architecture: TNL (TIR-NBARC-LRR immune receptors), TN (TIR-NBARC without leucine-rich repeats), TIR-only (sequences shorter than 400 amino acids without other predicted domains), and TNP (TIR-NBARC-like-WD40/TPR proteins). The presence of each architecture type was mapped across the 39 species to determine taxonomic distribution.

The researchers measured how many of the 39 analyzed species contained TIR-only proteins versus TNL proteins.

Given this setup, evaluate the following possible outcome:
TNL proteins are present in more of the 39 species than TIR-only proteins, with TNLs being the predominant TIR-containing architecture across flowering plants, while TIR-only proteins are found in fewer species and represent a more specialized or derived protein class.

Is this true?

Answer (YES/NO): NO